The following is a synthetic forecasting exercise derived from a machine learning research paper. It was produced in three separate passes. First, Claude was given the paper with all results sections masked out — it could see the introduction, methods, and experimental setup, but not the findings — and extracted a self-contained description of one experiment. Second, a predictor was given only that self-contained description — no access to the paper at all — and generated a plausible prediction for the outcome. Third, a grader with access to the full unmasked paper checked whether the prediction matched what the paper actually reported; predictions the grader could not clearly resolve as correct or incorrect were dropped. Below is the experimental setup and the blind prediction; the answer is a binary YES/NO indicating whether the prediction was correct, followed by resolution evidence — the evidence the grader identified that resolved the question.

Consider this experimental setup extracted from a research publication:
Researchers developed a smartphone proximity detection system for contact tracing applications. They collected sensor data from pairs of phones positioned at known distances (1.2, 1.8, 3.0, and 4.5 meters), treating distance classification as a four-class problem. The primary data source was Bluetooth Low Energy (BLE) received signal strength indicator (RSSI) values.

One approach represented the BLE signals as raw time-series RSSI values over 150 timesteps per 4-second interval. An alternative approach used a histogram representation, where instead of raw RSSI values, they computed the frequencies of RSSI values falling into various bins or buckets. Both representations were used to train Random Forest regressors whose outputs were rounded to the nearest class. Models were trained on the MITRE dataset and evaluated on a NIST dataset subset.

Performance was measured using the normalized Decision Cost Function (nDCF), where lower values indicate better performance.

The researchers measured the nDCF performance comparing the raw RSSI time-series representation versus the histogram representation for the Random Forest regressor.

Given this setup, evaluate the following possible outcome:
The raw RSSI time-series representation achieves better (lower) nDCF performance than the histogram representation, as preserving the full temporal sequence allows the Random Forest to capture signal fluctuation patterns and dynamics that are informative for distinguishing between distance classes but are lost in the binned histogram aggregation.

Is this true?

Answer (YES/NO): YES